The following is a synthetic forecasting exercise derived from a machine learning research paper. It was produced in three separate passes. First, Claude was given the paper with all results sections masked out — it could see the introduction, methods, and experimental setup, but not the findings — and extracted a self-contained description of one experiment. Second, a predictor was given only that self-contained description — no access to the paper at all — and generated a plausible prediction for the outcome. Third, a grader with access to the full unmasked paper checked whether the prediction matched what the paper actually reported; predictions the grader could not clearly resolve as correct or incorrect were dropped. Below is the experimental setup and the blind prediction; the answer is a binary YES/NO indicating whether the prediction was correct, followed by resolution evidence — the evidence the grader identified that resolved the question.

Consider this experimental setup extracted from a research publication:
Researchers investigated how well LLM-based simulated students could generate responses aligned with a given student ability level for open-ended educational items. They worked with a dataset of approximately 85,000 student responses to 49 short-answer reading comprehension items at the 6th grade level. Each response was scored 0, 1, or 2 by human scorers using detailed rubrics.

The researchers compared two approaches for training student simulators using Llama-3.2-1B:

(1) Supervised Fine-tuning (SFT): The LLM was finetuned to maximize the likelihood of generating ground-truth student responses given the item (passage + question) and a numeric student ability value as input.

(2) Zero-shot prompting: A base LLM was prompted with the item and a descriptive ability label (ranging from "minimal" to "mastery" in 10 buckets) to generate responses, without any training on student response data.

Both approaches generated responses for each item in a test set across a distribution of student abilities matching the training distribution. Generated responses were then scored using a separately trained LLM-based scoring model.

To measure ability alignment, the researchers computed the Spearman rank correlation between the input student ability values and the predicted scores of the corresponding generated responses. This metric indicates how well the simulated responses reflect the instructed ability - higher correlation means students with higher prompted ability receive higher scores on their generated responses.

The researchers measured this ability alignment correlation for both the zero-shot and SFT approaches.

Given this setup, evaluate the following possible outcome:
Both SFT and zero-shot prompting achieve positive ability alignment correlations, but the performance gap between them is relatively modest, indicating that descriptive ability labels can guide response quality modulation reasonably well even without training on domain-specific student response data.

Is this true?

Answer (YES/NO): NO